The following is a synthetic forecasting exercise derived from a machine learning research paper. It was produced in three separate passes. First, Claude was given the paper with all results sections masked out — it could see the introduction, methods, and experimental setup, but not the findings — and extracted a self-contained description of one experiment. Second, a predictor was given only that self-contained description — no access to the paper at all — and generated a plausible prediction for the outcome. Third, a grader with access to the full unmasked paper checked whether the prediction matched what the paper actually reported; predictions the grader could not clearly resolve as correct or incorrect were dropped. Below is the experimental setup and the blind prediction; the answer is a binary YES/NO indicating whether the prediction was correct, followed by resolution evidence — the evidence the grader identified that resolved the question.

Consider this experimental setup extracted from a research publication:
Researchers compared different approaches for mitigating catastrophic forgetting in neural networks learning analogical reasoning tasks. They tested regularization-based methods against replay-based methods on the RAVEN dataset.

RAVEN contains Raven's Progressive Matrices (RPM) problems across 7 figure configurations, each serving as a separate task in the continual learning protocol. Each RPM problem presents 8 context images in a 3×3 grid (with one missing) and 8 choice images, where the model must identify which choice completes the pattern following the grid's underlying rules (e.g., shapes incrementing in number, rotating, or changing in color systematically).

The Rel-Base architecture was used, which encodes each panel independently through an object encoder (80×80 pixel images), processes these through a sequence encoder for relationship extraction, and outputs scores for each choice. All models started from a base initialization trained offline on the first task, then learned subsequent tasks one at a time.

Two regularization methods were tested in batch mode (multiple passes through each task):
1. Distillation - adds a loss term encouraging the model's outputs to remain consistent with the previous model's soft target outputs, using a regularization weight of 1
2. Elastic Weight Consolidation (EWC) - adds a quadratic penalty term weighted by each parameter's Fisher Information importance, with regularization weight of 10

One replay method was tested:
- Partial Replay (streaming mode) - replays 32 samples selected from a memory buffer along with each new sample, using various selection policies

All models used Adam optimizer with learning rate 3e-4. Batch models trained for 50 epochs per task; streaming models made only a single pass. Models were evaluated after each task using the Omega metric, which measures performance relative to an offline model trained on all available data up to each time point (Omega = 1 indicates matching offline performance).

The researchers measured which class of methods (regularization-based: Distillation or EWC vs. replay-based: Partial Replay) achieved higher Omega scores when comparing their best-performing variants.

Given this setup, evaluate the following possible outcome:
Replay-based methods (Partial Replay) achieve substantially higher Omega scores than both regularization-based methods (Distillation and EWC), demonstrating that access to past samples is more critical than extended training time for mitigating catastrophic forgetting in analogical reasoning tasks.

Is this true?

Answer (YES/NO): YES